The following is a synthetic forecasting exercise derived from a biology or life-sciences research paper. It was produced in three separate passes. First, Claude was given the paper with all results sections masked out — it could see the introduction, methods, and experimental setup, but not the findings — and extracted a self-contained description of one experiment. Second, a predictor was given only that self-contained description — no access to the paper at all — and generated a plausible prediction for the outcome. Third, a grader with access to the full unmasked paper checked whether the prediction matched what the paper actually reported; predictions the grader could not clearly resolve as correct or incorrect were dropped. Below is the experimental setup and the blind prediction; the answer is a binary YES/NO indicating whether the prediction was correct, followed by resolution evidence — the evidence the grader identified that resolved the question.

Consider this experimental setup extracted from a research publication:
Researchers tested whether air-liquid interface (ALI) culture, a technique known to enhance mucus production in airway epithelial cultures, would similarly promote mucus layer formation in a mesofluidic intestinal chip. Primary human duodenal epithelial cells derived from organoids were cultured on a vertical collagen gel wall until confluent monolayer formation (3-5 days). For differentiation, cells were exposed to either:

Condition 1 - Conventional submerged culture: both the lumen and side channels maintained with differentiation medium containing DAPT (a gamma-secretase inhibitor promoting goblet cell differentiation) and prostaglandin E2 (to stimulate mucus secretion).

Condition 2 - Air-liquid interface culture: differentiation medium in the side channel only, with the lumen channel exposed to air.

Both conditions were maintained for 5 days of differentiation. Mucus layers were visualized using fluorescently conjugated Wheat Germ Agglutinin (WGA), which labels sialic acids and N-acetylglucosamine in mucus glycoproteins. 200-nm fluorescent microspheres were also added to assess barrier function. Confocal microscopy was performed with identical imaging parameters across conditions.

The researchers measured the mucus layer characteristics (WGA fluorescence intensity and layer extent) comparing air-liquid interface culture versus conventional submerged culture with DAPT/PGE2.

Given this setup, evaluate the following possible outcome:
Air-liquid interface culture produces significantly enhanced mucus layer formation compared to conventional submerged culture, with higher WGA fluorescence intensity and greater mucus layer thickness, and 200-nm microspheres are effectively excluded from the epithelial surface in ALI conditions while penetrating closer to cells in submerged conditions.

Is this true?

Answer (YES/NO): NO